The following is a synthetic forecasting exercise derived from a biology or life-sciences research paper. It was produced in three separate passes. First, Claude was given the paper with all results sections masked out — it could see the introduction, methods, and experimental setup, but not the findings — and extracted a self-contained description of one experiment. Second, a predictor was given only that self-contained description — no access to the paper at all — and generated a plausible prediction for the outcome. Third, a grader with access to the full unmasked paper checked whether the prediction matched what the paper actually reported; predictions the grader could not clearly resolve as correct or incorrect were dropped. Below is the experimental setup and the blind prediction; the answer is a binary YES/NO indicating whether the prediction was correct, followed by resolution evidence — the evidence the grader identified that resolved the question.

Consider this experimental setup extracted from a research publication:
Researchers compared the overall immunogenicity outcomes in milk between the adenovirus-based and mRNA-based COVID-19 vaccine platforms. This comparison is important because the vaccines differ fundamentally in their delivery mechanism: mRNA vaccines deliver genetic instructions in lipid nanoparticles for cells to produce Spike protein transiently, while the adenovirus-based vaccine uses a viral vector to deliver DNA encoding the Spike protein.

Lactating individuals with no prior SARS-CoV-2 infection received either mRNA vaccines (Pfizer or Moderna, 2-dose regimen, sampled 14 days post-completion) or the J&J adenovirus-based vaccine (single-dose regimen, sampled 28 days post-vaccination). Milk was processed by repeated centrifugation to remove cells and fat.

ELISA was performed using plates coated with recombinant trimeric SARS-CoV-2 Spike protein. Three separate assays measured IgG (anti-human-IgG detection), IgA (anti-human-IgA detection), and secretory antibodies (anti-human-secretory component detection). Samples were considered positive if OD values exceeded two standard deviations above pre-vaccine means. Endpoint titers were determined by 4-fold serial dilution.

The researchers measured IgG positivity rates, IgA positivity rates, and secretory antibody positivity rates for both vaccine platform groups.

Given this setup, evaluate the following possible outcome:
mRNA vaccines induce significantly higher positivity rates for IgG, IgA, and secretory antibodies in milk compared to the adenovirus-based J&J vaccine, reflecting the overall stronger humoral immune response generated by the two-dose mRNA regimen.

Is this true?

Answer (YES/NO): NO